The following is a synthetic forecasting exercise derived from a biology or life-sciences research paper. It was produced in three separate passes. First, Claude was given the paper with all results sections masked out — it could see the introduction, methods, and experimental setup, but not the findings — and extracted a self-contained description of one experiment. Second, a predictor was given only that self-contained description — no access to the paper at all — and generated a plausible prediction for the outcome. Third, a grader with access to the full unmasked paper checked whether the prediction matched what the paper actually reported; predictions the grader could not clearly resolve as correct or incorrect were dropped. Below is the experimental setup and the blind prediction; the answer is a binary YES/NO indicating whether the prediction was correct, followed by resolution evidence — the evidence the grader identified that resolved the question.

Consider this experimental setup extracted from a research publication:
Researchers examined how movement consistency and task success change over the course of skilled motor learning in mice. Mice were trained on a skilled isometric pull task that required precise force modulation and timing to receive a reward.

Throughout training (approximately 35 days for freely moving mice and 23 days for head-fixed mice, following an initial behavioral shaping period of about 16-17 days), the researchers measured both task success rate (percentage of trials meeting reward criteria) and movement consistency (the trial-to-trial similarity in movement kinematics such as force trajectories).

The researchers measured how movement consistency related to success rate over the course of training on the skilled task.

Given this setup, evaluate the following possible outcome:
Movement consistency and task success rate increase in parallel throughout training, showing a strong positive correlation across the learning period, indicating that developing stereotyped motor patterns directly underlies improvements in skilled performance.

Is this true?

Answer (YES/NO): NO